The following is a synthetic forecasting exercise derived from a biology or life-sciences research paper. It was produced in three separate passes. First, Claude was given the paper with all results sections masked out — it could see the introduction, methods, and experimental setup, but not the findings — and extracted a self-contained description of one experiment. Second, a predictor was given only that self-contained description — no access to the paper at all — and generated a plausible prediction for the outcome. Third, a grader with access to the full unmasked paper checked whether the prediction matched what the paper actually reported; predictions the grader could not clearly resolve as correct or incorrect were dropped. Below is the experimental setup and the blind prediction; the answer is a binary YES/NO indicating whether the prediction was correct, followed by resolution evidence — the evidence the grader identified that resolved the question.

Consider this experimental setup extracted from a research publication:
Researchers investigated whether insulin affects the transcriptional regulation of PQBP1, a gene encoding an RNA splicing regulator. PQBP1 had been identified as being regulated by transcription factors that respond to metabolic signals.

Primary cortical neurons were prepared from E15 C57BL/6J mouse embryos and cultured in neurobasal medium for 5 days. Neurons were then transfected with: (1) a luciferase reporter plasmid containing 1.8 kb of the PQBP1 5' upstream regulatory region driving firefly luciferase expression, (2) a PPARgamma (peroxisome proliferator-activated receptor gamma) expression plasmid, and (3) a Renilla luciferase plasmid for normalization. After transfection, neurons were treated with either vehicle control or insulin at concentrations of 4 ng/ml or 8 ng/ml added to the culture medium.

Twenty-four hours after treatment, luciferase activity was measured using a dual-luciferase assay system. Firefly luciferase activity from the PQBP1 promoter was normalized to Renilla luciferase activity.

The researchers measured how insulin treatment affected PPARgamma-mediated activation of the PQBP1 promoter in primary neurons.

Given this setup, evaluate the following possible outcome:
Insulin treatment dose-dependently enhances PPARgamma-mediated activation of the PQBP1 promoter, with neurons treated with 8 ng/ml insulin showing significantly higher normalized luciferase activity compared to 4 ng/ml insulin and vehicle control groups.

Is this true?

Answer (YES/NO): NO